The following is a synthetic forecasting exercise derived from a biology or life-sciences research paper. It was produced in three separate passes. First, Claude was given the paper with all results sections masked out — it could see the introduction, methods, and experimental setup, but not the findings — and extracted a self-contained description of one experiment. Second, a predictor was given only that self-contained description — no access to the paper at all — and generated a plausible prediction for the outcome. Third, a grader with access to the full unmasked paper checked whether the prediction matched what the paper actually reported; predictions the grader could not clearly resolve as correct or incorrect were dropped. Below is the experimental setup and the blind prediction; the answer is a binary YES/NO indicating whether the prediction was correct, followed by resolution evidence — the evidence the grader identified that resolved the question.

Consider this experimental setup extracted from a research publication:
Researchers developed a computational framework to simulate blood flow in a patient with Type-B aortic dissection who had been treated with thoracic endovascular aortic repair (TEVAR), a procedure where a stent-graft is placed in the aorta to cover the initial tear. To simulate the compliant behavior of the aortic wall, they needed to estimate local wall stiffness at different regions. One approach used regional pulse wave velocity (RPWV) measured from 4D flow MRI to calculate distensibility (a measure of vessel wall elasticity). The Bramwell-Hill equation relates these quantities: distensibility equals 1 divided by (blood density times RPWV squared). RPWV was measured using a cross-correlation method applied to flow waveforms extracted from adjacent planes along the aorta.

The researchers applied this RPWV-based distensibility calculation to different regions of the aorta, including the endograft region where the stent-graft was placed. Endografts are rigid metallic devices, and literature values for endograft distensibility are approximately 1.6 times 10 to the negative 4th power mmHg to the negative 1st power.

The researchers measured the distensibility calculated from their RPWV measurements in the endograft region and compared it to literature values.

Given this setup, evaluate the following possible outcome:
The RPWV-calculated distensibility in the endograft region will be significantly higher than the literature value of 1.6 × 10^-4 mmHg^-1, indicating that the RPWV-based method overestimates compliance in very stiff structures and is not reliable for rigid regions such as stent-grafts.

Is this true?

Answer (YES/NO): YES